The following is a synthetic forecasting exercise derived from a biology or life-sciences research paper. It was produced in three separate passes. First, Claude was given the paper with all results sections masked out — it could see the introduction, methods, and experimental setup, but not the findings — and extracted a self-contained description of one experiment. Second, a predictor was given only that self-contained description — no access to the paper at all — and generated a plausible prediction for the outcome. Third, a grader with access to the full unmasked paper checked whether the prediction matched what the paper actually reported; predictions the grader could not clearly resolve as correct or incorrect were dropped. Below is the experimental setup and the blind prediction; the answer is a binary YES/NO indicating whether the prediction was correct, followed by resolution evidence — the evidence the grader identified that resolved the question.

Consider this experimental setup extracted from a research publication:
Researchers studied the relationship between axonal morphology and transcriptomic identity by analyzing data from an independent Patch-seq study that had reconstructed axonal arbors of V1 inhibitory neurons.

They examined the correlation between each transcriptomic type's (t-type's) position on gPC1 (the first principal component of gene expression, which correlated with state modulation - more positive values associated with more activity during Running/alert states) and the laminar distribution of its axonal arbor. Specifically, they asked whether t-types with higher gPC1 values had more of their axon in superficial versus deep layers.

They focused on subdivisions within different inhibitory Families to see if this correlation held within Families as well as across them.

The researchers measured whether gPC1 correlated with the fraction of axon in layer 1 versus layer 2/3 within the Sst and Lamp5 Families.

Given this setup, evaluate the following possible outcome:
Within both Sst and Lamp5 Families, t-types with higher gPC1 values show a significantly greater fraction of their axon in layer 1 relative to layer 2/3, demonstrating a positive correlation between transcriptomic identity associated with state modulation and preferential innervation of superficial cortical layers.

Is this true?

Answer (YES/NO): YES